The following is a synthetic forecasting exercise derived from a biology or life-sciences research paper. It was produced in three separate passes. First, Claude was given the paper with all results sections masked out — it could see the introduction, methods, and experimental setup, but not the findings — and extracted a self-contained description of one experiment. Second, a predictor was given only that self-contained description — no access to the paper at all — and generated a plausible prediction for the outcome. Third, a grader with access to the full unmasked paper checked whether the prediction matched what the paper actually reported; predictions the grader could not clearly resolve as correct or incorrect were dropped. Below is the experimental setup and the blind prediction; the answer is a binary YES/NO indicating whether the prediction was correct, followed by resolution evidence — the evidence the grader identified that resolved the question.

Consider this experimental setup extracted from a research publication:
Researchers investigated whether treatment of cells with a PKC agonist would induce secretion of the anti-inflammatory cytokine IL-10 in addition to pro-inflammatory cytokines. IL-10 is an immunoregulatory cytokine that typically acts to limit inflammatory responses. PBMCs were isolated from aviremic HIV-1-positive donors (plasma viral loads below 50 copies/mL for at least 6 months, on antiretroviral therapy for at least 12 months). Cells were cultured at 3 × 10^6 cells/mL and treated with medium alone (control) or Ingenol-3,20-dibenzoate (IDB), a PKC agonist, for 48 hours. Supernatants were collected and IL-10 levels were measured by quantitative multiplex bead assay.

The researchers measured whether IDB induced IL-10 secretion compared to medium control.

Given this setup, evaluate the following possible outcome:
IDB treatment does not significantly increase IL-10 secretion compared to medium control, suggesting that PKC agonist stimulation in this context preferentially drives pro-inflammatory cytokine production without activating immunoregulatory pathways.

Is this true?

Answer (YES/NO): YES